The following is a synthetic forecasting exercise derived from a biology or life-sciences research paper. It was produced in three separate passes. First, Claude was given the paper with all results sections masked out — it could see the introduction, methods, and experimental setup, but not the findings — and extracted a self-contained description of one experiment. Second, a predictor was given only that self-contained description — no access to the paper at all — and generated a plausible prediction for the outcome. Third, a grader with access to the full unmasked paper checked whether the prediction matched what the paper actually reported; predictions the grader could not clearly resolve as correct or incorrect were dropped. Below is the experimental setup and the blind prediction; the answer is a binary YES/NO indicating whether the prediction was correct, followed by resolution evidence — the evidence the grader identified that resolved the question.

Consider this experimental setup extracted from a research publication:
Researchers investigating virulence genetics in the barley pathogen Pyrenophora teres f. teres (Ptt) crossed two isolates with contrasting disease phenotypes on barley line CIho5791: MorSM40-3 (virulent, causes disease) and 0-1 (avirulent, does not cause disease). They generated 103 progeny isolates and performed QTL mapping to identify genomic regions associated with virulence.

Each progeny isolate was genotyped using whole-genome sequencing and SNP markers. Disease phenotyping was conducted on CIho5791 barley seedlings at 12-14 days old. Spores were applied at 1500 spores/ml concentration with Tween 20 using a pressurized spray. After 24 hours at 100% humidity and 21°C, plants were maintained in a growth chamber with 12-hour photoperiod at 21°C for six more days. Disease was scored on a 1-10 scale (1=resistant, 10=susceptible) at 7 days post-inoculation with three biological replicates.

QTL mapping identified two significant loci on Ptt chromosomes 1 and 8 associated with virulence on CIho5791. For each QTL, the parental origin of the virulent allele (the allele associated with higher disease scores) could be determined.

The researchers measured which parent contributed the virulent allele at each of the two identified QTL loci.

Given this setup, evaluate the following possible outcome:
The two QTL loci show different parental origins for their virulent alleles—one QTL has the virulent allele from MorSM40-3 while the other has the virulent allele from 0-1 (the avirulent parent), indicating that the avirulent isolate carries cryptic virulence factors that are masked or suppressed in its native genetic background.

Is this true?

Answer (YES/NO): YES